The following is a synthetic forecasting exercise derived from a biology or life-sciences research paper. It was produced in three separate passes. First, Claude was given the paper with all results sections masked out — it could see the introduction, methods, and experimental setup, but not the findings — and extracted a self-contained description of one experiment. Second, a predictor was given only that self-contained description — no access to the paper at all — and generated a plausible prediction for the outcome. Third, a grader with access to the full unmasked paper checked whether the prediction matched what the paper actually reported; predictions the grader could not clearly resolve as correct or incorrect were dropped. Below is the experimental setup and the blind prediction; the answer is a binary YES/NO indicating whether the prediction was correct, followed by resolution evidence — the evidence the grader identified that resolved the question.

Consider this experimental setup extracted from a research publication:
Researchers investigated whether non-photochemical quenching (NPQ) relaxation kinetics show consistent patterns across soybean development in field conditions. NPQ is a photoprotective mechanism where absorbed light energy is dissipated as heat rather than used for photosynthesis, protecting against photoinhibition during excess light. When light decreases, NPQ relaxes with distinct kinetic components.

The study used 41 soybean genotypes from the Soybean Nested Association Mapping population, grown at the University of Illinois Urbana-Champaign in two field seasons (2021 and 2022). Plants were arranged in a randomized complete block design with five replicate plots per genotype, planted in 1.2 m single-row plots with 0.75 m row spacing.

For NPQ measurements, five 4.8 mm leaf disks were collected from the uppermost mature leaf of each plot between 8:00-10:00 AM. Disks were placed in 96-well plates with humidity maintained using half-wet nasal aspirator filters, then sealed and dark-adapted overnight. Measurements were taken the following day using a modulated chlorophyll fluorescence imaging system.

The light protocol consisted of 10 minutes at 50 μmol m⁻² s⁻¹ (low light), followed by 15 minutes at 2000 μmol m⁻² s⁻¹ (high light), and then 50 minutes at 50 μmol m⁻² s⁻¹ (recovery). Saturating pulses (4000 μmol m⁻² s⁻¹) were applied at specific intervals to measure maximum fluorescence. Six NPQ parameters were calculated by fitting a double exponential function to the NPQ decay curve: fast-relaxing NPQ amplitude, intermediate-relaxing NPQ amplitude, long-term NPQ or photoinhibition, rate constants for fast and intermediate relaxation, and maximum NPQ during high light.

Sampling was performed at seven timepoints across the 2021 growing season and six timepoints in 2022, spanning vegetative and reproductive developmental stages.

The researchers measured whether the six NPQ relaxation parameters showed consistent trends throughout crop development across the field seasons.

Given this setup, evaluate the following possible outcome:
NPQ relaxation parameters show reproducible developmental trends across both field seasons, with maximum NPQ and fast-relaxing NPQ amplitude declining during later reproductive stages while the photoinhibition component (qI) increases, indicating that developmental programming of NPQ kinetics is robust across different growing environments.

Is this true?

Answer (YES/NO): NO